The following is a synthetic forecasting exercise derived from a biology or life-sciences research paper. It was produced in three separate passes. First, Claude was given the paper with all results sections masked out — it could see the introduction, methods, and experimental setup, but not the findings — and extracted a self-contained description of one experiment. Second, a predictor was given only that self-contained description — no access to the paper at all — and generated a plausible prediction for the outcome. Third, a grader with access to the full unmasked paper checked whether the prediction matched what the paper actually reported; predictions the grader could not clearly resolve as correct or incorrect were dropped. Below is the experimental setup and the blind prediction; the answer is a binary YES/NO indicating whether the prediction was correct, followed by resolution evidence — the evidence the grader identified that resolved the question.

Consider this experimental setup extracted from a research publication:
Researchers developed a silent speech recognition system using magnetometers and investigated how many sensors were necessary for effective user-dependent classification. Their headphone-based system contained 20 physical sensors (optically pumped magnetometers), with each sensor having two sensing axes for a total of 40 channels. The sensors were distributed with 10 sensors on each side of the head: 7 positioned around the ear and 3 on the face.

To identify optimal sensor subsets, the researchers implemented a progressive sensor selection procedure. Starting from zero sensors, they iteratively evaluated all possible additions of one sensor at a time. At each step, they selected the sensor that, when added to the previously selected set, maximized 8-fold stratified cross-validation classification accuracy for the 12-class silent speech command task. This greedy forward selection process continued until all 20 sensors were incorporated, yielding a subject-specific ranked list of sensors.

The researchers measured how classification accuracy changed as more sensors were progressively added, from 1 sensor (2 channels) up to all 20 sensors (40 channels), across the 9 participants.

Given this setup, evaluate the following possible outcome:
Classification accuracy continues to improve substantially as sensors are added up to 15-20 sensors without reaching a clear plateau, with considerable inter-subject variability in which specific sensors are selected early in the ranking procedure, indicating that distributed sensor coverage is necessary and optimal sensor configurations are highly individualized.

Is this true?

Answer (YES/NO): NO